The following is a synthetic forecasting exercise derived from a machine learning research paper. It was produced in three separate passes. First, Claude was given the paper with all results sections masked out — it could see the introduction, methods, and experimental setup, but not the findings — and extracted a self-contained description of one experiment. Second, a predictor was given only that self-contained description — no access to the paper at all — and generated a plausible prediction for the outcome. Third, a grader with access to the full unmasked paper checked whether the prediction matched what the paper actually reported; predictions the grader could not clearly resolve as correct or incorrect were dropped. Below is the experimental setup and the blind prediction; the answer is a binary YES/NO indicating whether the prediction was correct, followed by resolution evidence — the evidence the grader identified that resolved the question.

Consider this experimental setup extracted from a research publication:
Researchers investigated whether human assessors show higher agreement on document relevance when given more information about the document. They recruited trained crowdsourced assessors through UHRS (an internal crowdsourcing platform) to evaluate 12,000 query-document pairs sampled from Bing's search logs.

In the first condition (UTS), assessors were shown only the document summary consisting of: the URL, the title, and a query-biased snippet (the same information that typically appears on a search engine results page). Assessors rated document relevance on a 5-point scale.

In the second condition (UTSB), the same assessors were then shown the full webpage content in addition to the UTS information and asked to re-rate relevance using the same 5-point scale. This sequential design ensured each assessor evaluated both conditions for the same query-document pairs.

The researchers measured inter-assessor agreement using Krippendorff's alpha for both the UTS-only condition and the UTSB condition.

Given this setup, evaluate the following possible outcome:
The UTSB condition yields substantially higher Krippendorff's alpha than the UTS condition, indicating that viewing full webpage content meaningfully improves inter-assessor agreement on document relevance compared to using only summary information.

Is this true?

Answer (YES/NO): YES